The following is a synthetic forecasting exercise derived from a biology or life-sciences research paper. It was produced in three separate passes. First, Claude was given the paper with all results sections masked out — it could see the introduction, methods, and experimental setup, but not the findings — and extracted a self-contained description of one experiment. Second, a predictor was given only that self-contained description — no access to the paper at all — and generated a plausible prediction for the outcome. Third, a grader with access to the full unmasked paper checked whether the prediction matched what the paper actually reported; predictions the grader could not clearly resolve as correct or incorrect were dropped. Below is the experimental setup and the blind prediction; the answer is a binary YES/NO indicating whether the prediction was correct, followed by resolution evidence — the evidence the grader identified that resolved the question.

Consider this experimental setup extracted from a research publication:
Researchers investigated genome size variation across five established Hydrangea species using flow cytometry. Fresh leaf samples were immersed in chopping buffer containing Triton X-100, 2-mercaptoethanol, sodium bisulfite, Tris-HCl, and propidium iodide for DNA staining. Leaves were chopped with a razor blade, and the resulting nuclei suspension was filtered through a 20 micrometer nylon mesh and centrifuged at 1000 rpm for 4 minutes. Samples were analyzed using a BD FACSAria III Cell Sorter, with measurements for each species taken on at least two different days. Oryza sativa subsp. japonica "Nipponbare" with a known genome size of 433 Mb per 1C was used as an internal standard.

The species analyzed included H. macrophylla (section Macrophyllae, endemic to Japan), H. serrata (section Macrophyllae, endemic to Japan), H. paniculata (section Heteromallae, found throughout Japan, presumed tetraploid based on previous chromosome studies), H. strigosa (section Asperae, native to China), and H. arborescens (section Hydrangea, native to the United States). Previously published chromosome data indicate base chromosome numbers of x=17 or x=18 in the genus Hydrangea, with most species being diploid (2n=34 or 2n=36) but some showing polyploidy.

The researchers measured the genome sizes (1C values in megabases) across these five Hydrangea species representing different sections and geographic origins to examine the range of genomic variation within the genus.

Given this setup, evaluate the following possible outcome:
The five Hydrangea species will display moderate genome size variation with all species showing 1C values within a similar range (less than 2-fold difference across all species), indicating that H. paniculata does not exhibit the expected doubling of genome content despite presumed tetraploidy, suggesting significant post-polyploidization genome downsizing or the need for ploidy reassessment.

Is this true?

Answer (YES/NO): NO